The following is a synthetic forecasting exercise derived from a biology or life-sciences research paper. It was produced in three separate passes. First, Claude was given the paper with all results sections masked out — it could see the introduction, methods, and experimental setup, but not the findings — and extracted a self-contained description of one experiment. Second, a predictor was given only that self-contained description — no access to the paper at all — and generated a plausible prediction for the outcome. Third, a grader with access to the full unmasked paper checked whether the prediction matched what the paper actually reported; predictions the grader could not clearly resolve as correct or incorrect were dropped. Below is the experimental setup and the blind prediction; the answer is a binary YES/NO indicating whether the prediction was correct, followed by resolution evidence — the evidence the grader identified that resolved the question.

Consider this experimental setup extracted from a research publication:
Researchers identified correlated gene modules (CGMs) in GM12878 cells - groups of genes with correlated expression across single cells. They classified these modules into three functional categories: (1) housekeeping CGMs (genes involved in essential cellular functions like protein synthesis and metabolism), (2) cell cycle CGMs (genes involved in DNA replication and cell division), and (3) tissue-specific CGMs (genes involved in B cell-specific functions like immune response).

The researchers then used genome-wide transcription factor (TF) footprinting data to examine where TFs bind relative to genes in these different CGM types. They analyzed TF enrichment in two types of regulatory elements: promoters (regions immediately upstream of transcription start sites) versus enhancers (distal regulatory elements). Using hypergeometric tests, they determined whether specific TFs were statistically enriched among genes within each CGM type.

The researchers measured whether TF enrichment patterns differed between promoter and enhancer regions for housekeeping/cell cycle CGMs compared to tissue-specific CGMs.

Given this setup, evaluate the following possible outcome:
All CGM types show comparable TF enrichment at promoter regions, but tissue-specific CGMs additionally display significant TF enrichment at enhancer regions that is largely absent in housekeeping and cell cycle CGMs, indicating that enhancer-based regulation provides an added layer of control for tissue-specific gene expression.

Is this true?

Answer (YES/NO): NO